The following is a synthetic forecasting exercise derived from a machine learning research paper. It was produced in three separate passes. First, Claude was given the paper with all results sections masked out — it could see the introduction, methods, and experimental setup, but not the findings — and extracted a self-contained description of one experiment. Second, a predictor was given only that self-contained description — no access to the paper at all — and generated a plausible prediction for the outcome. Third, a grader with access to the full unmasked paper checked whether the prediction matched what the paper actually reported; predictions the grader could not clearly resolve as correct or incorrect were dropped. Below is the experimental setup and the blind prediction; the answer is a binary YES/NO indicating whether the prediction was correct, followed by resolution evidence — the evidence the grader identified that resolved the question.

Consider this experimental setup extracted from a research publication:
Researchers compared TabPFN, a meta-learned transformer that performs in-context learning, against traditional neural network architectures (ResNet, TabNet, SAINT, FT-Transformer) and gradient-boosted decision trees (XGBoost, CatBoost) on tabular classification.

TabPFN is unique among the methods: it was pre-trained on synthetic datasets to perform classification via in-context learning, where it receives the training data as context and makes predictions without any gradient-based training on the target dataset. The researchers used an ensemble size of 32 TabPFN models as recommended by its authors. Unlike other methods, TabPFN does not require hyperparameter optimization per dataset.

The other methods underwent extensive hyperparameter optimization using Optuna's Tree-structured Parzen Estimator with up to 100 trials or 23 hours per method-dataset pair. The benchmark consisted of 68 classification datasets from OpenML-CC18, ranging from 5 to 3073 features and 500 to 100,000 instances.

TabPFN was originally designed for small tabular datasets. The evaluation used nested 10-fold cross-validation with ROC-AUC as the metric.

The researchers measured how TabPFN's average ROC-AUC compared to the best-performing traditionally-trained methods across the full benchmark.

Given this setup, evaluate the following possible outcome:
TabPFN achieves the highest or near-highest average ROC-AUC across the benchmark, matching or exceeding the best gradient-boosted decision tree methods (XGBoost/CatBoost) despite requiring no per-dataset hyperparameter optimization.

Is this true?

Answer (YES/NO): NO